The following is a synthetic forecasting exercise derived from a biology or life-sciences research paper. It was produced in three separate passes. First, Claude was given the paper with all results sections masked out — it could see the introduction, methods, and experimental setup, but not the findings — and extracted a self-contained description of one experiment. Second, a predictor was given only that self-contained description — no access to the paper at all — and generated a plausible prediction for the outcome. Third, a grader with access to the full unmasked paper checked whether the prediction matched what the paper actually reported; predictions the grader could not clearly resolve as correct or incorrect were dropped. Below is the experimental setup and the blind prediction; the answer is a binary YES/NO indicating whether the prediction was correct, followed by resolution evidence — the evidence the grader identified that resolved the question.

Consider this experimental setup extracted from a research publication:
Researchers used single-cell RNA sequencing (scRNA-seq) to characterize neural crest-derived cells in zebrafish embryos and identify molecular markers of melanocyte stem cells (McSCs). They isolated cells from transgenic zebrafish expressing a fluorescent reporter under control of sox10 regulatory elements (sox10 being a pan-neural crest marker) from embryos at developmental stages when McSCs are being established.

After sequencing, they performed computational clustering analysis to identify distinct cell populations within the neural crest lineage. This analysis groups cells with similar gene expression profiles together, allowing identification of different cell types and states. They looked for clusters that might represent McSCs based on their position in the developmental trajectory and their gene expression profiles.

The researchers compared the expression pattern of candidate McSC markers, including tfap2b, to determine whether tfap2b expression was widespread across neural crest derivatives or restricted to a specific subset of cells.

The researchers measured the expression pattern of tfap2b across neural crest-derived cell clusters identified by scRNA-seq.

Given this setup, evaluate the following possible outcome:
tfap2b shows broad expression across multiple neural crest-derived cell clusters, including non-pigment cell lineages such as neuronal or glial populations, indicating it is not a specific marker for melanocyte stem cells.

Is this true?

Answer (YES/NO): NO